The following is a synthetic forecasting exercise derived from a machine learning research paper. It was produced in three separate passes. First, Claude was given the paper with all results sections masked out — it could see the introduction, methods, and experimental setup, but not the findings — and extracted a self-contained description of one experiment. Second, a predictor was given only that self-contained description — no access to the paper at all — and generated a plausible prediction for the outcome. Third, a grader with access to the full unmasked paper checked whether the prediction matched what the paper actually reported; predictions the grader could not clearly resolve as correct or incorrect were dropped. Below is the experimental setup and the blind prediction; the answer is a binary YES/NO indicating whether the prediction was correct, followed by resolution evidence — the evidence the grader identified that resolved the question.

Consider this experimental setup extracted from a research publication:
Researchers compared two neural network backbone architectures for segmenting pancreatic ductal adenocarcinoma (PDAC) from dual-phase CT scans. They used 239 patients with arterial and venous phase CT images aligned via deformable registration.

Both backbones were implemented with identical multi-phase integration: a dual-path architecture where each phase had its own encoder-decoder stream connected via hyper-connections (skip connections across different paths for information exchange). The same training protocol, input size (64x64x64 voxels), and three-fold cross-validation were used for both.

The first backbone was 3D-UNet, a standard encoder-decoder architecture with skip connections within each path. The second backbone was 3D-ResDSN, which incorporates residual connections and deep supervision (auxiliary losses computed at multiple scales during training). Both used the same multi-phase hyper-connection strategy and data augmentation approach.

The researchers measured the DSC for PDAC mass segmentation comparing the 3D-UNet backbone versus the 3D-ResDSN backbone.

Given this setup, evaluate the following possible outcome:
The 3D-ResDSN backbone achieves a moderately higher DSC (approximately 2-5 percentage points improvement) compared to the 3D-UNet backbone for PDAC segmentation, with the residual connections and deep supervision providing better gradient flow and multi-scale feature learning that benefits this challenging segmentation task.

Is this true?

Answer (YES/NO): NO